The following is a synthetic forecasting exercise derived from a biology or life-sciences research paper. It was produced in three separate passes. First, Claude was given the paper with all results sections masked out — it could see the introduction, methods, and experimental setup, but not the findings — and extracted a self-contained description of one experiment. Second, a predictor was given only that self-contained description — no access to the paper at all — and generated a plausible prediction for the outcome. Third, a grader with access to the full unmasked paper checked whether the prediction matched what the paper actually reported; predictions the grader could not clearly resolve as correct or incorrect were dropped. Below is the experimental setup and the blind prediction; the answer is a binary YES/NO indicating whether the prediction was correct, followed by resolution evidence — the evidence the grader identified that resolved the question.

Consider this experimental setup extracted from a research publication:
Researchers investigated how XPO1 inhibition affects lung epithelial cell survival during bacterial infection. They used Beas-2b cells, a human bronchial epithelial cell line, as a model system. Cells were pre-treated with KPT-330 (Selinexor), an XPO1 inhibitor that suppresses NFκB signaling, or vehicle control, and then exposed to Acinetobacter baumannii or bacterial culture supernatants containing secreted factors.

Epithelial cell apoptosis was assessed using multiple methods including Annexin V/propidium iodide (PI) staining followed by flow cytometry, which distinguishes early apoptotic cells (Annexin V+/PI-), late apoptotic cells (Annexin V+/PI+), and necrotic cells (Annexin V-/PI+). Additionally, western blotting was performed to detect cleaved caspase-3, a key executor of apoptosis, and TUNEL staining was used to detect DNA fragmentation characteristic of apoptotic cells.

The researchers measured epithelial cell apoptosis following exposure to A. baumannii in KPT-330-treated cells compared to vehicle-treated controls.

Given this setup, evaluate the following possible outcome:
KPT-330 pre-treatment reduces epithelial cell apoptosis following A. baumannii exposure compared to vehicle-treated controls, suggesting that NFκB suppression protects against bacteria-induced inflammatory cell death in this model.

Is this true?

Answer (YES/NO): NO